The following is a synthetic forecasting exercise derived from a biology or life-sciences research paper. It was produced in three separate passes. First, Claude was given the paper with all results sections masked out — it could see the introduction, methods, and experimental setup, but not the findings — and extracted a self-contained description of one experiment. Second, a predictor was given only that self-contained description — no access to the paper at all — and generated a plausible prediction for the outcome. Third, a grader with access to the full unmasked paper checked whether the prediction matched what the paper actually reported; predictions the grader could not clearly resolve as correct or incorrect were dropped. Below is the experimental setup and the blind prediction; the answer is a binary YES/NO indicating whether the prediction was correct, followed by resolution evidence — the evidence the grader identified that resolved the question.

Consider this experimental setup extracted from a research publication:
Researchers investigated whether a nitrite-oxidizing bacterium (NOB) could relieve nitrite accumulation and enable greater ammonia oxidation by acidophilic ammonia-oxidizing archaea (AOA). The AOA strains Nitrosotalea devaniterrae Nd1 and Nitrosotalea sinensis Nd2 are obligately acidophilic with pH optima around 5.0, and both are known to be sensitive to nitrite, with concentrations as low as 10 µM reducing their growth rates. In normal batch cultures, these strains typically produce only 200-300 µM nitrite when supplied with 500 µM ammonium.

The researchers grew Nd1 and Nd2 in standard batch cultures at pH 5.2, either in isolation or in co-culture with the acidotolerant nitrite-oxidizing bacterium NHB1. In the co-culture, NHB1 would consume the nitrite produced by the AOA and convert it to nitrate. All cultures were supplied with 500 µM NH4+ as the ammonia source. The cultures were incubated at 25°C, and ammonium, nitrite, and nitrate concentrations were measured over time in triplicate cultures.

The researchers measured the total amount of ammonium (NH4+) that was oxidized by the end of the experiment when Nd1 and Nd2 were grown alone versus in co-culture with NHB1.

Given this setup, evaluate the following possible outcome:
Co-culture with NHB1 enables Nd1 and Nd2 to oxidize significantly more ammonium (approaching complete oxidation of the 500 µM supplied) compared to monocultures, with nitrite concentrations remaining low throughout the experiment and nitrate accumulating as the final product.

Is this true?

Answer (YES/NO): YES